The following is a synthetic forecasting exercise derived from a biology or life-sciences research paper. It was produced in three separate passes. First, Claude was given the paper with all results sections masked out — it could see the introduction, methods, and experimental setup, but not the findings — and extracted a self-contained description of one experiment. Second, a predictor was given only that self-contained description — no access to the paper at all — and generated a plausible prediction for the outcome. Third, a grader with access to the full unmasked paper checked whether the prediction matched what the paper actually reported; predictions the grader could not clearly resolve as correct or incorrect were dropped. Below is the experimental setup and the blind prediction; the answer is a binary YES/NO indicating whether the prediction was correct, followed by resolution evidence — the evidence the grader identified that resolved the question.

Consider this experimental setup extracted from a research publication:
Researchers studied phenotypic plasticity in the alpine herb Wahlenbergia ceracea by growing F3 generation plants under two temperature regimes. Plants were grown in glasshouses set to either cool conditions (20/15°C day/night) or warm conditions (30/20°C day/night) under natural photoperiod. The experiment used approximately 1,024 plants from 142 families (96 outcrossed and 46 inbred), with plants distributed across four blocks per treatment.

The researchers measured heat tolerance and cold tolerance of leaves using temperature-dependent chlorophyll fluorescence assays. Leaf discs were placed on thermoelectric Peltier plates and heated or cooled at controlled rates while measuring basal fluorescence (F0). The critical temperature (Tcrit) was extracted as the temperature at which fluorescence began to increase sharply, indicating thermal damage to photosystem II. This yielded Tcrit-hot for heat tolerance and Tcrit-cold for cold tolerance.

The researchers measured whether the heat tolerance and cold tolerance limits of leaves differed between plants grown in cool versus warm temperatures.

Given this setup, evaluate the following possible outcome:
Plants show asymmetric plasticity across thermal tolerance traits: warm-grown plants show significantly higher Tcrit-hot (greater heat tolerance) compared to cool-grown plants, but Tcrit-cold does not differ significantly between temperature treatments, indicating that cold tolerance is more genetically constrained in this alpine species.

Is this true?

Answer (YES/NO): NO